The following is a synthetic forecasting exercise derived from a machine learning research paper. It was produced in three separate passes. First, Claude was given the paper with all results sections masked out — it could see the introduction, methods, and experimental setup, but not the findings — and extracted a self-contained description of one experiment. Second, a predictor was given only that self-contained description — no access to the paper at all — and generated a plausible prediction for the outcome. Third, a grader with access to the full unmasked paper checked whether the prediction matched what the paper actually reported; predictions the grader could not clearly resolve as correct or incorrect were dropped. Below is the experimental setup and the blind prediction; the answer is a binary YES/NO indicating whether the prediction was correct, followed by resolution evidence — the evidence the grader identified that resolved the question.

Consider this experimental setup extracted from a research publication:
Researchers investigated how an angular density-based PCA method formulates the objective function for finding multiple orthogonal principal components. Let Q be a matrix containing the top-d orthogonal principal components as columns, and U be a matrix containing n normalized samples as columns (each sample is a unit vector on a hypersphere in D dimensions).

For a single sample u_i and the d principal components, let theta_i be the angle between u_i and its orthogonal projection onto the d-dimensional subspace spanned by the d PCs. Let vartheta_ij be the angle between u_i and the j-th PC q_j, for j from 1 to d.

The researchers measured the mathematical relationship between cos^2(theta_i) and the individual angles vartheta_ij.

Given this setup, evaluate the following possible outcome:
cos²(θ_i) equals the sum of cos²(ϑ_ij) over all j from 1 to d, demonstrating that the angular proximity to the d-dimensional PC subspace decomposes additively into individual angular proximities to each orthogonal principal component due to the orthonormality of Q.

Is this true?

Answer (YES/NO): YES